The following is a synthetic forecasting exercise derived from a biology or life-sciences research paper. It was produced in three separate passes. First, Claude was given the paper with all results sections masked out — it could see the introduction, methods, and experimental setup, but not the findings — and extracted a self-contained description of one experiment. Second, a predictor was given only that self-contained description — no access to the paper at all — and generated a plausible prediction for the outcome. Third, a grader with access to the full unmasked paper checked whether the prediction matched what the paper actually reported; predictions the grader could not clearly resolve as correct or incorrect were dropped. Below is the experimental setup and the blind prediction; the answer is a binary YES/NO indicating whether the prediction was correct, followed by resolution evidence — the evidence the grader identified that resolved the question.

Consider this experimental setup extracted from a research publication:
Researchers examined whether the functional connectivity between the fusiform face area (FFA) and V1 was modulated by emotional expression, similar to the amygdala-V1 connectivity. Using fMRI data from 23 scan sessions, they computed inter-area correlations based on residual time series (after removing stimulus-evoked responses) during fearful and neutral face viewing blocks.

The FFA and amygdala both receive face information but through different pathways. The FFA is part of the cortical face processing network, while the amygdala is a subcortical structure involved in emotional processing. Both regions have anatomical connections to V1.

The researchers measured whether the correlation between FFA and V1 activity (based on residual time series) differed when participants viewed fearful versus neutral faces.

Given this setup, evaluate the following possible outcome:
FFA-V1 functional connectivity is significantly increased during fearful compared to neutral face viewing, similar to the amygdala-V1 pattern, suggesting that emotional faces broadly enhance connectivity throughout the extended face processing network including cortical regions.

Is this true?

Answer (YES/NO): NO